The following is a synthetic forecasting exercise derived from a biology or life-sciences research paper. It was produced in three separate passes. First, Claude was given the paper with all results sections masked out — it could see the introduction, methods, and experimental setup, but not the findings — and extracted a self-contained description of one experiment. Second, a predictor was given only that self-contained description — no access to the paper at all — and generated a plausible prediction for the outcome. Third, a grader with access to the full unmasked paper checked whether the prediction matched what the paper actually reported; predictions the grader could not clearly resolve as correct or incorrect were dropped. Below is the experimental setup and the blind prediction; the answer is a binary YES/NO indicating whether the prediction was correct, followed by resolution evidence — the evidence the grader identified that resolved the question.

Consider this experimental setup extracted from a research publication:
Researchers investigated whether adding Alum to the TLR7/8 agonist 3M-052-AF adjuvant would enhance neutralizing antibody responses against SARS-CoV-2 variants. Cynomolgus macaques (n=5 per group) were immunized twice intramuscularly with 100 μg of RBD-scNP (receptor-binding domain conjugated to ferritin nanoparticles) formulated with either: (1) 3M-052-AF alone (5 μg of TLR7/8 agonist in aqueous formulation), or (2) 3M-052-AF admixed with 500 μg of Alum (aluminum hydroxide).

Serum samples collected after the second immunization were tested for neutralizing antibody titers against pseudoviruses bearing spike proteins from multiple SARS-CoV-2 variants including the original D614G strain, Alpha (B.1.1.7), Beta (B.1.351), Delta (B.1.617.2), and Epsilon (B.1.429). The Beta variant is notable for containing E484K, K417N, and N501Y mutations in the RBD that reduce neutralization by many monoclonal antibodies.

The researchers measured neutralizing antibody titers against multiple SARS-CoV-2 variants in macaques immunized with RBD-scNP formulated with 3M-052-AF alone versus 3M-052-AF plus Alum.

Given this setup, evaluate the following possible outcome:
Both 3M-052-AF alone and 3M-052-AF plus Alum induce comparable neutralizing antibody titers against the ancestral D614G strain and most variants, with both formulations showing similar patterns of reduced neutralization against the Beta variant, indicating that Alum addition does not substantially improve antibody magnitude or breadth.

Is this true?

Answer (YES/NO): NO